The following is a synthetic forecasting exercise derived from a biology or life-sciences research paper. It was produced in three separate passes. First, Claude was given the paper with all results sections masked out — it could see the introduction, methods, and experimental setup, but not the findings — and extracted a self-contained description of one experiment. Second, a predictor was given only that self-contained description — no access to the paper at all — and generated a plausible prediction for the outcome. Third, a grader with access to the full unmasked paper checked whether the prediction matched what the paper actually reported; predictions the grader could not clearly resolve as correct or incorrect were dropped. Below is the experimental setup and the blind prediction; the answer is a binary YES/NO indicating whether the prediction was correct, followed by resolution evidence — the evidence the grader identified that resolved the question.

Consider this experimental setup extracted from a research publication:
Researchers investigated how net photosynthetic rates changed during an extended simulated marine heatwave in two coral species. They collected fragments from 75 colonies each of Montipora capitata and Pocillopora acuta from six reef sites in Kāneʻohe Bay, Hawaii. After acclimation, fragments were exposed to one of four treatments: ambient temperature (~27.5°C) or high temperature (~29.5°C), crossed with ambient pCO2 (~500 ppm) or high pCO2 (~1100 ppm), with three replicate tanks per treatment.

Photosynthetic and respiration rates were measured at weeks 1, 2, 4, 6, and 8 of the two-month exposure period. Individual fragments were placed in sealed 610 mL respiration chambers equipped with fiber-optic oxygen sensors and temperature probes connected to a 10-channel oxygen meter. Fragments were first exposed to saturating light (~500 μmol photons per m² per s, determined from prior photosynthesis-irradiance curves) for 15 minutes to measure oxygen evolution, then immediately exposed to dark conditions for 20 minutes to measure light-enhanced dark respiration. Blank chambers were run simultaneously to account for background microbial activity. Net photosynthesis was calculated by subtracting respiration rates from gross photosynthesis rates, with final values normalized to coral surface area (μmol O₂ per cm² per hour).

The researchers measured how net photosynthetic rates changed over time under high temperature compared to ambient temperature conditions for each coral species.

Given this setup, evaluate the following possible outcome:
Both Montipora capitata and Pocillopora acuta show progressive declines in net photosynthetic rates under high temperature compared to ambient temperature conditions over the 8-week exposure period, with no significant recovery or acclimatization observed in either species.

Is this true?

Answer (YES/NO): YES